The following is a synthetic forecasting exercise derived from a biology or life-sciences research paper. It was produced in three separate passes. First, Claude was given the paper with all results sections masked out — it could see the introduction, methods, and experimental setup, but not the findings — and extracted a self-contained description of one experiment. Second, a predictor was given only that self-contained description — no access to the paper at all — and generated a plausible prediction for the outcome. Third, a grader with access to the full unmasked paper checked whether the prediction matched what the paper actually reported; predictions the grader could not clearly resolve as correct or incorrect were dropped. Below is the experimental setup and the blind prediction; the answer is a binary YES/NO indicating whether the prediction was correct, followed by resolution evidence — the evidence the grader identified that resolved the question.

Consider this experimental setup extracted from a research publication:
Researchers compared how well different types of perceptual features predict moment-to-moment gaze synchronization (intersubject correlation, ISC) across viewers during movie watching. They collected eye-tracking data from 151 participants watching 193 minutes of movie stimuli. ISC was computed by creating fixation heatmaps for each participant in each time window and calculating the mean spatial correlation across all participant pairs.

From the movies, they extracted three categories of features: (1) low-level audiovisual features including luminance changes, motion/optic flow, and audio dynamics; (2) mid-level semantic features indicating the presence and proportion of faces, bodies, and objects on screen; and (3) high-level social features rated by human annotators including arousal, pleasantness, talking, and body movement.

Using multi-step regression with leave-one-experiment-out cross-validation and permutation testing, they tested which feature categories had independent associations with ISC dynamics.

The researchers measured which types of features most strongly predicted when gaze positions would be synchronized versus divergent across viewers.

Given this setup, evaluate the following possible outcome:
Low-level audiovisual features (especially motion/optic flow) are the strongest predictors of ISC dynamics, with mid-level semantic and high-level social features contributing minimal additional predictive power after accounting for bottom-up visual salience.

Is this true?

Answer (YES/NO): NO